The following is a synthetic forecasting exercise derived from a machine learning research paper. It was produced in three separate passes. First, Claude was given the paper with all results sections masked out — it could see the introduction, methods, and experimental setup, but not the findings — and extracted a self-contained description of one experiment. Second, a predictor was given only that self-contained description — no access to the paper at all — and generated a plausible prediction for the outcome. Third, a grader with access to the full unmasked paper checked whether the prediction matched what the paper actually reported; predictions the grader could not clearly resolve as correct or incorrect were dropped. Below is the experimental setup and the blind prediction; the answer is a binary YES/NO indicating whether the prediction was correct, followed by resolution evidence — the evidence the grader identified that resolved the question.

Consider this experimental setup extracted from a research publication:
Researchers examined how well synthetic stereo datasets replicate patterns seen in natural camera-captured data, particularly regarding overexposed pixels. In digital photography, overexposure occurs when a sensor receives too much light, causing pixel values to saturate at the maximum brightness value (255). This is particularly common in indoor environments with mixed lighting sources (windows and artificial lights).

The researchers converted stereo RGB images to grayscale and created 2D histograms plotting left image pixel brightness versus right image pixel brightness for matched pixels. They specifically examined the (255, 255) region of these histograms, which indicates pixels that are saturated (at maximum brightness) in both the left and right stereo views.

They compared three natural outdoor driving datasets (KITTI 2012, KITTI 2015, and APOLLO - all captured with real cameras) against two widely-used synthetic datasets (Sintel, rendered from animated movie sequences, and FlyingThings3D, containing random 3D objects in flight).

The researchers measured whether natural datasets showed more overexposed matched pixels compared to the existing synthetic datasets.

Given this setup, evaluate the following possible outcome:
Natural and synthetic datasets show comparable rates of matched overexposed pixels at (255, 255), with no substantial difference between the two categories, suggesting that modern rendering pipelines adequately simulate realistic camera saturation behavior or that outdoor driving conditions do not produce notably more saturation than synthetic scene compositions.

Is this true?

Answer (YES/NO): NO